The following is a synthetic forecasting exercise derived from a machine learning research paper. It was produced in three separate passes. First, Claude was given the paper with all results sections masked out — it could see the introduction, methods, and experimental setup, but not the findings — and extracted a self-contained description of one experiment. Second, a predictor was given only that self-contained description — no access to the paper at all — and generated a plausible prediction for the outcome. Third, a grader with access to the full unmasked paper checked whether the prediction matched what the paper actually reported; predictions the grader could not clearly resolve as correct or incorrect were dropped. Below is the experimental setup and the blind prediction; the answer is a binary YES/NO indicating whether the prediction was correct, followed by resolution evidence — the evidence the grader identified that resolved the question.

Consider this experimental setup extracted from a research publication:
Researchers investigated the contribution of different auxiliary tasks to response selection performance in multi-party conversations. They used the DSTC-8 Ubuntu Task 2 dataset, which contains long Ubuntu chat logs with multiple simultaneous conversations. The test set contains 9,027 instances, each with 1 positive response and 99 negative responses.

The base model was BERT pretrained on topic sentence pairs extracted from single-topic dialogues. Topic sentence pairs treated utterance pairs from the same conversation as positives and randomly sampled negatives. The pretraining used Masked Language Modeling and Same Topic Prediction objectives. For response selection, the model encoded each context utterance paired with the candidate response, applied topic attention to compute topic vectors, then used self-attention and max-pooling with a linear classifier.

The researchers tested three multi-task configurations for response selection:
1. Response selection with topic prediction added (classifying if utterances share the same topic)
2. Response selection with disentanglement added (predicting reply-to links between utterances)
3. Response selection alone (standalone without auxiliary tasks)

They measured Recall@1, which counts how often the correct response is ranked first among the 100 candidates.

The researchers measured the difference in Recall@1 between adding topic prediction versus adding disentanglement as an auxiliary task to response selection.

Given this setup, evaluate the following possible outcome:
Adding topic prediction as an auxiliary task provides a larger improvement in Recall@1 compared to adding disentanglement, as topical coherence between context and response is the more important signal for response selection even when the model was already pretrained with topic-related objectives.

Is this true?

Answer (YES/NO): NO